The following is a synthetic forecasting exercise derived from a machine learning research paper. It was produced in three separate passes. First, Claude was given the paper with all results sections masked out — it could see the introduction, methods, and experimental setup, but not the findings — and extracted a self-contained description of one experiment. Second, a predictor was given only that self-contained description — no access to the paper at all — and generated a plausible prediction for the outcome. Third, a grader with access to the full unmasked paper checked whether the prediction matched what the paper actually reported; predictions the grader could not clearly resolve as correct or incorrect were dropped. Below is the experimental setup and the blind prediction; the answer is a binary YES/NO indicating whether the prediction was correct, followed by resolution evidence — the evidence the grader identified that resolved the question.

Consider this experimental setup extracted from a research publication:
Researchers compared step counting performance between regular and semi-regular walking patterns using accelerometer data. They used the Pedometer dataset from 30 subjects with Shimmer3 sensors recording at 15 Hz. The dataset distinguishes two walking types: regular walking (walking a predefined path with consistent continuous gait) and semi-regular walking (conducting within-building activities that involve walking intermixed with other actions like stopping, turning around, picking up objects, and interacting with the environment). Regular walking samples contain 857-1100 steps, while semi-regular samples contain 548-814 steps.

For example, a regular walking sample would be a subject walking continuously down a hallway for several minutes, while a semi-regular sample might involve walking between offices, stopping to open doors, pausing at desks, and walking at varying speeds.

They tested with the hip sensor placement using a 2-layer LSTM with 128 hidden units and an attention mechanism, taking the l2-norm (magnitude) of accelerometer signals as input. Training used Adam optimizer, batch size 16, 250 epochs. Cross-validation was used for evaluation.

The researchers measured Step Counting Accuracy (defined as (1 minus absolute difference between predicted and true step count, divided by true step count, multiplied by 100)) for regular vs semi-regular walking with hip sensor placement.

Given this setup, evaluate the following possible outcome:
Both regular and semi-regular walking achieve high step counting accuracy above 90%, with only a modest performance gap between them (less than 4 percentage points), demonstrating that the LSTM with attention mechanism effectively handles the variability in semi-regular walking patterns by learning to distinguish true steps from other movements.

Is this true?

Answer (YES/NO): NO